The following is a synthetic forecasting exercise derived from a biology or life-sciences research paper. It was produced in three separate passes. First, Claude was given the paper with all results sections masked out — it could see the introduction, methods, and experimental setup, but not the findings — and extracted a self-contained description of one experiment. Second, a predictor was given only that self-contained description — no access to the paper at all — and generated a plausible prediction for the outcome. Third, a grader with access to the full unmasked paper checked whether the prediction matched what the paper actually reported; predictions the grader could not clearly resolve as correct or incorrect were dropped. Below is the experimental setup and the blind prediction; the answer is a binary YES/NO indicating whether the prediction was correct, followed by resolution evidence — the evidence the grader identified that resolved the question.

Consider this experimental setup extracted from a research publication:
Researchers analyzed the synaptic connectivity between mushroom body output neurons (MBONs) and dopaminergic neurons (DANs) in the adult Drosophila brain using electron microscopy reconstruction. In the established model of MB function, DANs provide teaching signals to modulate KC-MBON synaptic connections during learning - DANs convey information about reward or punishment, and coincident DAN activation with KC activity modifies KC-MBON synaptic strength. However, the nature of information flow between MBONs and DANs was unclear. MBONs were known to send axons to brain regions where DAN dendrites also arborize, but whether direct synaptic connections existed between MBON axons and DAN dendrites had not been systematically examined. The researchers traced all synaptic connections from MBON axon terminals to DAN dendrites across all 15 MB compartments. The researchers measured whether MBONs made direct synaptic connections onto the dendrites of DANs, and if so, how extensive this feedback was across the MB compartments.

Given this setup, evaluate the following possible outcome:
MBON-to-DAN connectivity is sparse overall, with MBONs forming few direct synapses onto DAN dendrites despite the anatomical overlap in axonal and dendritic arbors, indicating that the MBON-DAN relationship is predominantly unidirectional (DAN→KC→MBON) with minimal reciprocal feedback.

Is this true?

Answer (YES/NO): NO